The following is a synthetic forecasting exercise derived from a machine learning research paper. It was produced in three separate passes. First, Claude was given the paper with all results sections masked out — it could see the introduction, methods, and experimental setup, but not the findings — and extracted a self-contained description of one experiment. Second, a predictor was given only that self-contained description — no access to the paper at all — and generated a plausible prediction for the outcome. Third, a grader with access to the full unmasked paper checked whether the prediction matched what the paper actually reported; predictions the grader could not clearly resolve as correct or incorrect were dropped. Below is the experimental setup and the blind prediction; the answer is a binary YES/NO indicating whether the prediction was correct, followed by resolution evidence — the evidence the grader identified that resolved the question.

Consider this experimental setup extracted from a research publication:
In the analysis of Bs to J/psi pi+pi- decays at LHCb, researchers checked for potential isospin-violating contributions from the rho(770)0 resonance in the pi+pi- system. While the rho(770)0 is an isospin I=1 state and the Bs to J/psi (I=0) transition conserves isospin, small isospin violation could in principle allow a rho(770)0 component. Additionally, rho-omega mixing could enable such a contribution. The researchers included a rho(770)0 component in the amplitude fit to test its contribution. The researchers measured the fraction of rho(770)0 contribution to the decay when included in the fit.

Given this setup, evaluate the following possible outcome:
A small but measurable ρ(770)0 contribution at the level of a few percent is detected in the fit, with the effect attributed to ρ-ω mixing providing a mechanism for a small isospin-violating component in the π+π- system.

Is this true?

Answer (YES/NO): NO